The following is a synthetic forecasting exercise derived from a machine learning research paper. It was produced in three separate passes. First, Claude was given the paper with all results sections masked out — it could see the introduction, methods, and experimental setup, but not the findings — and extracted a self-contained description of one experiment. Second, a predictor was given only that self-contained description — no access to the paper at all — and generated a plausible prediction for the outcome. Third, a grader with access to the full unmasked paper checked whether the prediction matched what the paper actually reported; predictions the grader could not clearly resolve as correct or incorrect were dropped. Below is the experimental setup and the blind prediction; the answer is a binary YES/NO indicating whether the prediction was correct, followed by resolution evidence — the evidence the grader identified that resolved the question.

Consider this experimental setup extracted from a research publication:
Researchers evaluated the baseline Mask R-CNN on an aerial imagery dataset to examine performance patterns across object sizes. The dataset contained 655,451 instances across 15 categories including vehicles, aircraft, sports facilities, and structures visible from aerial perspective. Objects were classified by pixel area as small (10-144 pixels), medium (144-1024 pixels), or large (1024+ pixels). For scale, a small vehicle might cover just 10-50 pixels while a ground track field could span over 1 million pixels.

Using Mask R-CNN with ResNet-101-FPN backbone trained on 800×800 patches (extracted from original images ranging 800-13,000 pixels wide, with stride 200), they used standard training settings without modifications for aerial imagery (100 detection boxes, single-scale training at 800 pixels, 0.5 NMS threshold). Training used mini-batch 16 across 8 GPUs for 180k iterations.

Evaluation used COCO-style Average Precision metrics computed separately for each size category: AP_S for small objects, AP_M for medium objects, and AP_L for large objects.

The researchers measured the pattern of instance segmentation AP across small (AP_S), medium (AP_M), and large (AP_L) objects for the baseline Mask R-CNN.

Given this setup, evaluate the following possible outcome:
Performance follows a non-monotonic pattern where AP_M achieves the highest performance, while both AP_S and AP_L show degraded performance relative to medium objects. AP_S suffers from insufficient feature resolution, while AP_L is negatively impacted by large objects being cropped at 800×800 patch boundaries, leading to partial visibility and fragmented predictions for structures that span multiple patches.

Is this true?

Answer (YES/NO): NO